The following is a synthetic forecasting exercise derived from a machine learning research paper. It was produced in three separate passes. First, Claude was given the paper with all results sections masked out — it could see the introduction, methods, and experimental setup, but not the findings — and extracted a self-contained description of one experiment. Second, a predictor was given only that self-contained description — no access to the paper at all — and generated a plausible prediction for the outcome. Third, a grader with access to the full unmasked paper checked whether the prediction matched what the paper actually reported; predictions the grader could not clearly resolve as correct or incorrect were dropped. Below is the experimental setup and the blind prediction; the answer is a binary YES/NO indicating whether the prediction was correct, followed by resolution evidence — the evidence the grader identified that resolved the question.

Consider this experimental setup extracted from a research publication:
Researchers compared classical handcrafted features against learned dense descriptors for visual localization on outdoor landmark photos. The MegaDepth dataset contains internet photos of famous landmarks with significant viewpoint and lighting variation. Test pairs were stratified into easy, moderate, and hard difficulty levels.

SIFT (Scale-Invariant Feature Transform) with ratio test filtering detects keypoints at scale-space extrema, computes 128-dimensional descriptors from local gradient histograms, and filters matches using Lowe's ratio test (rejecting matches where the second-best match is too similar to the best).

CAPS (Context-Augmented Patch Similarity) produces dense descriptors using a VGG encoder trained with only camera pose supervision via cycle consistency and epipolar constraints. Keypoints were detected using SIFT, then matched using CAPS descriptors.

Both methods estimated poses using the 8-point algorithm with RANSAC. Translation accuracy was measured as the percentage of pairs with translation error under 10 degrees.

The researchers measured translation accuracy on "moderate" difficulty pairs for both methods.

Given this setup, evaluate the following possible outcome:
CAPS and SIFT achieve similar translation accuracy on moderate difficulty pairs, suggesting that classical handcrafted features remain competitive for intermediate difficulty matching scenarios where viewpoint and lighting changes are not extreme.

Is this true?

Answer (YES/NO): NO